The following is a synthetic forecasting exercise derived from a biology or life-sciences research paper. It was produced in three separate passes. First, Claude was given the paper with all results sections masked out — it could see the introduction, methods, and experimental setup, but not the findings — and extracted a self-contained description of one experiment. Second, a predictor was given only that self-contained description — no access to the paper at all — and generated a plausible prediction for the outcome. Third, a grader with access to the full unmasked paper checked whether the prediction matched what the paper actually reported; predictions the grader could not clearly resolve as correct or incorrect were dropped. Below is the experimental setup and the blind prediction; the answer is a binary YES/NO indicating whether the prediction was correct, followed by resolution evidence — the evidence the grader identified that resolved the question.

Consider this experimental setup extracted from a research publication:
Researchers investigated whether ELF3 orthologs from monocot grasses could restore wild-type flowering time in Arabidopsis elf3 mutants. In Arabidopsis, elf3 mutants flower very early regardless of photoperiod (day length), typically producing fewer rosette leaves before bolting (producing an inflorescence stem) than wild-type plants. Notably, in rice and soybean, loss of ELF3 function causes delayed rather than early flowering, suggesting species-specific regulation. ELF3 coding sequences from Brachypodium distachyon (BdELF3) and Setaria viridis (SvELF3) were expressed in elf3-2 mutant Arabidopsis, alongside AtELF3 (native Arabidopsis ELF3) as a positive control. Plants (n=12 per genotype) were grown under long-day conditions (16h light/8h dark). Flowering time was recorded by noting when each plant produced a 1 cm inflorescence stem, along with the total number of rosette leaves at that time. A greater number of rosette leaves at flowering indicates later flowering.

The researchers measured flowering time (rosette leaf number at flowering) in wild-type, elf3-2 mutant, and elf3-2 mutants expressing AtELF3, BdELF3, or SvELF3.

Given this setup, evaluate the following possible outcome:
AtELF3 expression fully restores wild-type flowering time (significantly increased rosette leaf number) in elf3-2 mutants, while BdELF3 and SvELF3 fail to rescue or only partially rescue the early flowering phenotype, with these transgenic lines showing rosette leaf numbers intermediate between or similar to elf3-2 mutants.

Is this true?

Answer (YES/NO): NO